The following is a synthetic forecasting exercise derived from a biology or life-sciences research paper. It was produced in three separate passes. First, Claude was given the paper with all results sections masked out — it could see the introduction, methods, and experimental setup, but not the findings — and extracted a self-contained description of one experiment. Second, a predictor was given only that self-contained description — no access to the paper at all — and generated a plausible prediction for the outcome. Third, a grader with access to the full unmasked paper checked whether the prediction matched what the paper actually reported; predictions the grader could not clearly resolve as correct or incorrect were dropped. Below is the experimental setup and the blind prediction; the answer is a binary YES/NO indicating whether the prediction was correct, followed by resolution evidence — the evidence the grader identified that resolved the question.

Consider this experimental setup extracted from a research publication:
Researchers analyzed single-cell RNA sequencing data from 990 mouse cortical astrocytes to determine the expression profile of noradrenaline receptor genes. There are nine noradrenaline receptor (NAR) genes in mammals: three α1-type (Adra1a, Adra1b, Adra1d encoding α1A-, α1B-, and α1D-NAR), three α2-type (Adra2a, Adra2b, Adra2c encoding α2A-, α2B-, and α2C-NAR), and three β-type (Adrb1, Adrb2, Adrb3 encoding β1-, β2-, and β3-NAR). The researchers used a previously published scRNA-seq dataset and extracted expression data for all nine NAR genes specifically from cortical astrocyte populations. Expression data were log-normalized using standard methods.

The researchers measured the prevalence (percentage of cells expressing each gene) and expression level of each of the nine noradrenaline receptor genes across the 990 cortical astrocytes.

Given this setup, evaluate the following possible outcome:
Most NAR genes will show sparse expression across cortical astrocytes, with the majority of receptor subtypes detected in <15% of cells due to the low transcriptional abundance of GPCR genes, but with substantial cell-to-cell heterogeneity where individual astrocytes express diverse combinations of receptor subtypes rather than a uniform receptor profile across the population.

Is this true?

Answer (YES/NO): NO